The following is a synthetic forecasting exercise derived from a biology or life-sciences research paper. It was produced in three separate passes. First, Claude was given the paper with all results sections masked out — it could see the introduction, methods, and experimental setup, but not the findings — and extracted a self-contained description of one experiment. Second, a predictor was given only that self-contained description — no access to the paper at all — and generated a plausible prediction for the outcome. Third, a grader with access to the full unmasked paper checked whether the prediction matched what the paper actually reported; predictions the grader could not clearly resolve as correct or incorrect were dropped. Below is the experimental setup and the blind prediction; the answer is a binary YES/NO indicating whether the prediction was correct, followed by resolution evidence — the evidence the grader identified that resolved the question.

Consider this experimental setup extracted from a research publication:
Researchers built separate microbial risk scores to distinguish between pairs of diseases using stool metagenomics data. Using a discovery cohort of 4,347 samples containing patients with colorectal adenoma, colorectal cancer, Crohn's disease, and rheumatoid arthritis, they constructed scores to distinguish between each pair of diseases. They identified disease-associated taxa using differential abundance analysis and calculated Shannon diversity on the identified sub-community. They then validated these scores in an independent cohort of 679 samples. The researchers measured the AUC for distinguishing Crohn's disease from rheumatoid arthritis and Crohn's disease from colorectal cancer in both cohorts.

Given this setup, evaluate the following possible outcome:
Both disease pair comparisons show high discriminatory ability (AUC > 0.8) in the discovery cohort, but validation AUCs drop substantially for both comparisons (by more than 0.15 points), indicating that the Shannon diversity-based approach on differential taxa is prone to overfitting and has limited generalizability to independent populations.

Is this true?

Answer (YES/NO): NO